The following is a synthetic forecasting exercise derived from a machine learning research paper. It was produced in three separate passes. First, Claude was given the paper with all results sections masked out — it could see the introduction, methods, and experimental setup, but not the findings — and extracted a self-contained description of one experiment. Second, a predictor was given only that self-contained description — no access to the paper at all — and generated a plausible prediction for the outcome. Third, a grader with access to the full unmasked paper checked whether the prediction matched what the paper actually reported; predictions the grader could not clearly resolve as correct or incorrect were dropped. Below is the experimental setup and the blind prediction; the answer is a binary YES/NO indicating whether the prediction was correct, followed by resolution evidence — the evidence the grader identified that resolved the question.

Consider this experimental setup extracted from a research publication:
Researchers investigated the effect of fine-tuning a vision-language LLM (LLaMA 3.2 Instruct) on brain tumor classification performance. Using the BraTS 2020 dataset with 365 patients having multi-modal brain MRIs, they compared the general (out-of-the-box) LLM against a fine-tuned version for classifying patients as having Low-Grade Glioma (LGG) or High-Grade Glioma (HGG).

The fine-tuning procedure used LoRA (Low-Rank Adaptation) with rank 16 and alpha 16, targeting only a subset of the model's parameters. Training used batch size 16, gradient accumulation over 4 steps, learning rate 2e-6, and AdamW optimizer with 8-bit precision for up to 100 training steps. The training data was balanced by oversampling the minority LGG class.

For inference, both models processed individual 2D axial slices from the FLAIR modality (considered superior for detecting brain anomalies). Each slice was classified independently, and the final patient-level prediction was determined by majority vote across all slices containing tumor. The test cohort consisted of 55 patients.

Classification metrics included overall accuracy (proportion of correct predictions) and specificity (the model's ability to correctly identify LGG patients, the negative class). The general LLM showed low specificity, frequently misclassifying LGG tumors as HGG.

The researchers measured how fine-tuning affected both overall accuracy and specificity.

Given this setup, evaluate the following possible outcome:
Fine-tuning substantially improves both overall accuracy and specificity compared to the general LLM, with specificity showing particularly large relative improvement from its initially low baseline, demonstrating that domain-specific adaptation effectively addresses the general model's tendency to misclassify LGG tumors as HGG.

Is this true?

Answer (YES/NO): NO